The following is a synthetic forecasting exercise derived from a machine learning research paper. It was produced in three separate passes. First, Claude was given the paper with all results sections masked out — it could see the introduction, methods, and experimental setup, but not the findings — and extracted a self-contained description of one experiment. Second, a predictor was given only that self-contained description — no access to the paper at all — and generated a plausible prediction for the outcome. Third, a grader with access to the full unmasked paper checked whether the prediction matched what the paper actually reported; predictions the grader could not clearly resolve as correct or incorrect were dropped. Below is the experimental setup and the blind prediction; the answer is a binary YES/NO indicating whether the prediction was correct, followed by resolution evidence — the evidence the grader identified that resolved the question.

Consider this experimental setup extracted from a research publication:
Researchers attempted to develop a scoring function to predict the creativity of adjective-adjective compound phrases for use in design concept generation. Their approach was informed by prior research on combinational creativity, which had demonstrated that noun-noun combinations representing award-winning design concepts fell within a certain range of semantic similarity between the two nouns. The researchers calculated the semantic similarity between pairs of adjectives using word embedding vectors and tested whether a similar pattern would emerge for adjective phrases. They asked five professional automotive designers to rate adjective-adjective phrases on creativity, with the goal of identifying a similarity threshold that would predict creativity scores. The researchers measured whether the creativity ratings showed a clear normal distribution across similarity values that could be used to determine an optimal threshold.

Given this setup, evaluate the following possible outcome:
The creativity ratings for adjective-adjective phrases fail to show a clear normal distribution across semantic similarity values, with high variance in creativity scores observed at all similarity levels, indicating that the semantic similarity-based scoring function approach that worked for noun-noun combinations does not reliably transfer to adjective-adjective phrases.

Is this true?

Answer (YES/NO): NO